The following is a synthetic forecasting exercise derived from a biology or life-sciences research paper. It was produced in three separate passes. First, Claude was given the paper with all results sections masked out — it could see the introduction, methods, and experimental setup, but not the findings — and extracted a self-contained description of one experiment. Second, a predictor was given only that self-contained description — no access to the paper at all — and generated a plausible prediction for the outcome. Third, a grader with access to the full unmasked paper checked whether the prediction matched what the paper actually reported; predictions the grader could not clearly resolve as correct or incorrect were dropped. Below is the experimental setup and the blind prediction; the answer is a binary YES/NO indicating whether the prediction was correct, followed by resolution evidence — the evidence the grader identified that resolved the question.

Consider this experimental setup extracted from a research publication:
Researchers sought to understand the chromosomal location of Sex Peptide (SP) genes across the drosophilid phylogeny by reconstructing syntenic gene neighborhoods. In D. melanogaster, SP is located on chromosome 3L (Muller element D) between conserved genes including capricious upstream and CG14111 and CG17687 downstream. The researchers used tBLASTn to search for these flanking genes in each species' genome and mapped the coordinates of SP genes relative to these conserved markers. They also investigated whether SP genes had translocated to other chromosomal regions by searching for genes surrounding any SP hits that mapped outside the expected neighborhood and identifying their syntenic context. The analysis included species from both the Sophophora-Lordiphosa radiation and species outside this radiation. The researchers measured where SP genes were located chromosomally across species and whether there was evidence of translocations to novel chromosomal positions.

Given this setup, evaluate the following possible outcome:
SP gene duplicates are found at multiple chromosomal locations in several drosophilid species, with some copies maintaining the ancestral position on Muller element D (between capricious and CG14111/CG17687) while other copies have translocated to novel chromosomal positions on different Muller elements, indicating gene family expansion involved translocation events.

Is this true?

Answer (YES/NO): NO